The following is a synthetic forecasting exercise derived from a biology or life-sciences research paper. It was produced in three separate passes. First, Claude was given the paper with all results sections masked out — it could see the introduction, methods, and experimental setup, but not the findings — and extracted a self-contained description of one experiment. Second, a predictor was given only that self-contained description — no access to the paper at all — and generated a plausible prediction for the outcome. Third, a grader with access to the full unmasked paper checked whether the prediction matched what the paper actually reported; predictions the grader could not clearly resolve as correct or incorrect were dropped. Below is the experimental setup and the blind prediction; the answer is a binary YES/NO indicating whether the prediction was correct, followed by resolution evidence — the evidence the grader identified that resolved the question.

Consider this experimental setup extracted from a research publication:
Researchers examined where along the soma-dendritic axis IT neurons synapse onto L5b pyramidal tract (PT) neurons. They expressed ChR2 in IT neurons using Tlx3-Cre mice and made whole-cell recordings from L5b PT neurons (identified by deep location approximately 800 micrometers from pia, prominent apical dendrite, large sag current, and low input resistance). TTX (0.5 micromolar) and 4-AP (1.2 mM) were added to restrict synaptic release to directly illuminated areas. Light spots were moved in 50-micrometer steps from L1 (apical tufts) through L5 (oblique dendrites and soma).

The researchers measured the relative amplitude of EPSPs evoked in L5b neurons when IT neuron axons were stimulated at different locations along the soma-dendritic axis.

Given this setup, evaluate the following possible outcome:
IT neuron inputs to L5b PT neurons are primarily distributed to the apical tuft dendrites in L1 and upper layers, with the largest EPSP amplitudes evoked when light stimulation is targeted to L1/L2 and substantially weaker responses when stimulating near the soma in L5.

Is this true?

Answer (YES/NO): NO